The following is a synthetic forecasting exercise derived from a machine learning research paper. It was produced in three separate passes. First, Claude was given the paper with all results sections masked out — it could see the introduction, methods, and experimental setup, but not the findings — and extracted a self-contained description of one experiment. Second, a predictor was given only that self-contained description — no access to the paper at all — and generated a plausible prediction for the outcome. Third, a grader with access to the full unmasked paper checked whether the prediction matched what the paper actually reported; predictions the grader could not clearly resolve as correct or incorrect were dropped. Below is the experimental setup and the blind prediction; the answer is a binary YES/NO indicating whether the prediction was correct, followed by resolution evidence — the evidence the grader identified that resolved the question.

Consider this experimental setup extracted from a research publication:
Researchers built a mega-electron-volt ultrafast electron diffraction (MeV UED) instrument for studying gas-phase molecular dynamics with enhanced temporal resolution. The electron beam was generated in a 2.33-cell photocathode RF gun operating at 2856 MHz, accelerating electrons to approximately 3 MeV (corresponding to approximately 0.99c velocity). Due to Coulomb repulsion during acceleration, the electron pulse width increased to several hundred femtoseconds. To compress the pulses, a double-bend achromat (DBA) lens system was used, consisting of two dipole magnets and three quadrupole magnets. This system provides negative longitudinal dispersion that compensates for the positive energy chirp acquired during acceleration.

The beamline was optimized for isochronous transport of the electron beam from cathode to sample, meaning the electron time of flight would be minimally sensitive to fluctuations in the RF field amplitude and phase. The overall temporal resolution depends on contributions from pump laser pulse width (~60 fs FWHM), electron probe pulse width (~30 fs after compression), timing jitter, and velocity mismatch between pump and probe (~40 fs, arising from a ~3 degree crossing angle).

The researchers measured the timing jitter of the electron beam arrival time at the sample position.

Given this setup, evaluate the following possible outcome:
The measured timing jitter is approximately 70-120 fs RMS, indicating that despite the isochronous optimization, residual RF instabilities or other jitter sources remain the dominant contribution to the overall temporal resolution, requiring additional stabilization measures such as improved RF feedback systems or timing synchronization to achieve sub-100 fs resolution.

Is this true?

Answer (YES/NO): NO